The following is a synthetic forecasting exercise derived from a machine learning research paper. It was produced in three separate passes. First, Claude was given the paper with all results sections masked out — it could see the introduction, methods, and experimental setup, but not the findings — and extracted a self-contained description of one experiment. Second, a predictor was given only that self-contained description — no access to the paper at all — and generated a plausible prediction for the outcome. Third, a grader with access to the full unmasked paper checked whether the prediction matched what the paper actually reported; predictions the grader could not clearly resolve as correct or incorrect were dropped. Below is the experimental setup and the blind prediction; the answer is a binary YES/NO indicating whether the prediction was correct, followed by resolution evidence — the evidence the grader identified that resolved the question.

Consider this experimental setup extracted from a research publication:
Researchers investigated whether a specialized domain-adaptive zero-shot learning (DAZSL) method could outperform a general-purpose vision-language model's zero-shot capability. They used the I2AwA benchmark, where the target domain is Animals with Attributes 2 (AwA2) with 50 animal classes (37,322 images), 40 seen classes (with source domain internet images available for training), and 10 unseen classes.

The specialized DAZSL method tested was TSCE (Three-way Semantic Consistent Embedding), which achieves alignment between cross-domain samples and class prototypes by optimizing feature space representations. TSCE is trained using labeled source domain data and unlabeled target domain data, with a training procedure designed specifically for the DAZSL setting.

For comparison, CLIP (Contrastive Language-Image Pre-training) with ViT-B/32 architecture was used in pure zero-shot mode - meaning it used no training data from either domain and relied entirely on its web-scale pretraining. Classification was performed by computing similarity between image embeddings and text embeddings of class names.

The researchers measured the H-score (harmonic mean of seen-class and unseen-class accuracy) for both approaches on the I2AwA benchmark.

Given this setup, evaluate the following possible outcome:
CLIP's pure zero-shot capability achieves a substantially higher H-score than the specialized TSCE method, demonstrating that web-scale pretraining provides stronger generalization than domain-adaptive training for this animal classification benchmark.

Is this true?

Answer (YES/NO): YES